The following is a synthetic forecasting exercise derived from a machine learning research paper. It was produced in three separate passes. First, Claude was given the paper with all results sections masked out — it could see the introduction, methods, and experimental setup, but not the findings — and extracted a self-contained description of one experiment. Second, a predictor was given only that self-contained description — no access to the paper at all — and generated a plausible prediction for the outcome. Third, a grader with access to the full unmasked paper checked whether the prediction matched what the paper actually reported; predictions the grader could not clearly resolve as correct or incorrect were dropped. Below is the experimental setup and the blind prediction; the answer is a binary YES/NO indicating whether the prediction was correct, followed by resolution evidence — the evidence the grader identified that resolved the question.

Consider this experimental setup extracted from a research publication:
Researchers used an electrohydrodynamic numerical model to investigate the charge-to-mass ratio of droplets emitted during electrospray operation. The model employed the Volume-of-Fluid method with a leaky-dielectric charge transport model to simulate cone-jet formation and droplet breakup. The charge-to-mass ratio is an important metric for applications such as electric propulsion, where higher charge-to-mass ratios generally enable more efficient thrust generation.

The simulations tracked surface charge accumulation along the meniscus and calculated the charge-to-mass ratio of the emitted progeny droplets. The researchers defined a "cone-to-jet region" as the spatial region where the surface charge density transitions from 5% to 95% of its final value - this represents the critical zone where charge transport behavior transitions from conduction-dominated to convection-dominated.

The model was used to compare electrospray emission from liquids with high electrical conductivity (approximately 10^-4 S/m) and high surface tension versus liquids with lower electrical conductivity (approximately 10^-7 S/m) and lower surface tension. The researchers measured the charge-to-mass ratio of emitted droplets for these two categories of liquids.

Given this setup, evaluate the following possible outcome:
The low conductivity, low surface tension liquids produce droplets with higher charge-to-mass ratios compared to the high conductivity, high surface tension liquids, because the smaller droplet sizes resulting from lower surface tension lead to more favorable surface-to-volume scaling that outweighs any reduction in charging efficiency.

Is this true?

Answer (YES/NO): NO